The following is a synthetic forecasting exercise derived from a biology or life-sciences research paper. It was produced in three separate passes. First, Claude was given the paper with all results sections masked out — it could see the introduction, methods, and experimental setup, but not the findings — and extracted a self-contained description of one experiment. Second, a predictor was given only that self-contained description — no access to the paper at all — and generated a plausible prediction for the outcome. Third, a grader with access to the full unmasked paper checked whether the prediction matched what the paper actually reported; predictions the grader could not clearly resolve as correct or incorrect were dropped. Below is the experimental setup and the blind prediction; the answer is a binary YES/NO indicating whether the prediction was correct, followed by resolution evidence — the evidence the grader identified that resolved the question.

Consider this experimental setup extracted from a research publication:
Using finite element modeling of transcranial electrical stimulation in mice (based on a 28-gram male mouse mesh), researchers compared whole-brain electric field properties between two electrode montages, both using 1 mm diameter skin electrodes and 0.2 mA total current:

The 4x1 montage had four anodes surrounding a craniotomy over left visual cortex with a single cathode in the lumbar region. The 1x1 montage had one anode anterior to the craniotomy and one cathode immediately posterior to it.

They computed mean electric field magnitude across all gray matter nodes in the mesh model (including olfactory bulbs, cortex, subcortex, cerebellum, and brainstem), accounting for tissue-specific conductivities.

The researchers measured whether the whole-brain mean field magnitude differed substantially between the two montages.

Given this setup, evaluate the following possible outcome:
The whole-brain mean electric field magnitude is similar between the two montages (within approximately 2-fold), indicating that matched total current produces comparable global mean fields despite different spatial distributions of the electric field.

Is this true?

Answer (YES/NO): YES